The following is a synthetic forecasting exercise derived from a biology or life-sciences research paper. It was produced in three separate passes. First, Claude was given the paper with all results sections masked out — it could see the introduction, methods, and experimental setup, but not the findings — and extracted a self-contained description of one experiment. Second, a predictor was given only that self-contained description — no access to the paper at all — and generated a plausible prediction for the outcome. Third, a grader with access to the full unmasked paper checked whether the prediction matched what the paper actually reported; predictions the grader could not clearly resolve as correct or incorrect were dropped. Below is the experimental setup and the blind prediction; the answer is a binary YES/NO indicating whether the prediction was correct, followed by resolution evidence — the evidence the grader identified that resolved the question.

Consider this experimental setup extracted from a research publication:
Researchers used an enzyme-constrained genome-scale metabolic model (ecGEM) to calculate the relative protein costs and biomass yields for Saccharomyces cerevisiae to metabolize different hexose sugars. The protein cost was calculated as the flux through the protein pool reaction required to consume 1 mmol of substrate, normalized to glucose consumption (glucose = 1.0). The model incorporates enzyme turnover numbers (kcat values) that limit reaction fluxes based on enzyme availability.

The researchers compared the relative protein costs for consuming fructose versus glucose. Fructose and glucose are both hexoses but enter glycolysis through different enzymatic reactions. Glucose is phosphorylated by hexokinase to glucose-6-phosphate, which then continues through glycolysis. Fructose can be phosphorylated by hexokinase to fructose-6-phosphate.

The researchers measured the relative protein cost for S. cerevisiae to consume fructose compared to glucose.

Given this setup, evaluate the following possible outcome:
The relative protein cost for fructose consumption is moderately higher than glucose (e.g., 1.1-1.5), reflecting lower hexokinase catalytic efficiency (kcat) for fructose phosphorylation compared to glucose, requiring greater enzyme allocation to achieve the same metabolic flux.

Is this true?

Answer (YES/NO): NO